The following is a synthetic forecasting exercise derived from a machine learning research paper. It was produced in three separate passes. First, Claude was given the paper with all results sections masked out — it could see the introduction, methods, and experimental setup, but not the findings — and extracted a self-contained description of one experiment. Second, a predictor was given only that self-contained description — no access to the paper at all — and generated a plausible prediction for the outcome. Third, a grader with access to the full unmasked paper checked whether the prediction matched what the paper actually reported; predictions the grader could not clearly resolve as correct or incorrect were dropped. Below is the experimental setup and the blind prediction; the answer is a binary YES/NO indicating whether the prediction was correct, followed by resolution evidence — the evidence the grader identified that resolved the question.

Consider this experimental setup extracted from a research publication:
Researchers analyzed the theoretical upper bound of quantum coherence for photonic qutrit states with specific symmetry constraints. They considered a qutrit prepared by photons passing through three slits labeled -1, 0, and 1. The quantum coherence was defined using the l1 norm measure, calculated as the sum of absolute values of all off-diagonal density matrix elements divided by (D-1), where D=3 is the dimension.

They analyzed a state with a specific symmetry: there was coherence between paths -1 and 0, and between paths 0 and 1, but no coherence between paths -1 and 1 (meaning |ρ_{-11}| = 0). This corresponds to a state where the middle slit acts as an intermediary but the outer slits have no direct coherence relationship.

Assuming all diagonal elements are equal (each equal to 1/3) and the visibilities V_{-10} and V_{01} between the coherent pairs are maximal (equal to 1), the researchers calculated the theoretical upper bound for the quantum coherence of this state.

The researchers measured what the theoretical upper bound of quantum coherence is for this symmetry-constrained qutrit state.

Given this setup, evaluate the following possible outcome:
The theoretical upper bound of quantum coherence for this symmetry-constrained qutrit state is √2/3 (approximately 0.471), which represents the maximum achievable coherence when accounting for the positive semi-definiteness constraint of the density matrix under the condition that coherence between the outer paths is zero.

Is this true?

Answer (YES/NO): NO